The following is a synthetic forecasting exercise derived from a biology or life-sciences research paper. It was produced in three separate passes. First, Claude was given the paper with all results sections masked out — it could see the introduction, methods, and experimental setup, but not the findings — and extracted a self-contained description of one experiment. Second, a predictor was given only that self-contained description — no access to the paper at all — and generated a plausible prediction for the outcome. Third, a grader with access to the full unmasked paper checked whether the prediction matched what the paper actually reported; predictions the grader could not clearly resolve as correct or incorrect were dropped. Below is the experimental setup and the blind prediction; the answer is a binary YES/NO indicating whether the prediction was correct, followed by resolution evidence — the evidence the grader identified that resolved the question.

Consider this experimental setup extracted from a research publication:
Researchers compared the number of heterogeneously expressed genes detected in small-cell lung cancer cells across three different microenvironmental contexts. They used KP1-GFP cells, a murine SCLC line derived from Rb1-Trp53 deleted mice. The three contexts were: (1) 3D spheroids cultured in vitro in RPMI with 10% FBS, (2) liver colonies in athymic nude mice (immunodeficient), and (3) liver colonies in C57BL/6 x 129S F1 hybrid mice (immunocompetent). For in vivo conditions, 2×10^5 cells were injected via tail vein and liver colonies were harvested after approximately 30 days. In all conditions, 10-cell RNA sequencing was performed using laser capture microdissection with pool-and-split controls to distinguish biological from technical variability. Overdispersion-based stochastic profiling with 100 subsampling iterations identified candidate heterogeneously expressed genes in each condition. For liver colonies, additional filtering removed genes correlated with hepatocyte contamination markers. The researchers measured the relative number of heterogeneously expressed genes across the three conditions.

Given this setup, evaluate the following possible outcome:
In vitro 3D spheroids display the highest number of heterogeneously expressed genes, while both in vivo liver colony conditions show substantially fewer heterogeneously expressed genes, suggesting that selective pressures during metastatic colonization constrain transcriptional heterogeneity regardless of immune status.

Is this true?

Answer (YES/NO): NO